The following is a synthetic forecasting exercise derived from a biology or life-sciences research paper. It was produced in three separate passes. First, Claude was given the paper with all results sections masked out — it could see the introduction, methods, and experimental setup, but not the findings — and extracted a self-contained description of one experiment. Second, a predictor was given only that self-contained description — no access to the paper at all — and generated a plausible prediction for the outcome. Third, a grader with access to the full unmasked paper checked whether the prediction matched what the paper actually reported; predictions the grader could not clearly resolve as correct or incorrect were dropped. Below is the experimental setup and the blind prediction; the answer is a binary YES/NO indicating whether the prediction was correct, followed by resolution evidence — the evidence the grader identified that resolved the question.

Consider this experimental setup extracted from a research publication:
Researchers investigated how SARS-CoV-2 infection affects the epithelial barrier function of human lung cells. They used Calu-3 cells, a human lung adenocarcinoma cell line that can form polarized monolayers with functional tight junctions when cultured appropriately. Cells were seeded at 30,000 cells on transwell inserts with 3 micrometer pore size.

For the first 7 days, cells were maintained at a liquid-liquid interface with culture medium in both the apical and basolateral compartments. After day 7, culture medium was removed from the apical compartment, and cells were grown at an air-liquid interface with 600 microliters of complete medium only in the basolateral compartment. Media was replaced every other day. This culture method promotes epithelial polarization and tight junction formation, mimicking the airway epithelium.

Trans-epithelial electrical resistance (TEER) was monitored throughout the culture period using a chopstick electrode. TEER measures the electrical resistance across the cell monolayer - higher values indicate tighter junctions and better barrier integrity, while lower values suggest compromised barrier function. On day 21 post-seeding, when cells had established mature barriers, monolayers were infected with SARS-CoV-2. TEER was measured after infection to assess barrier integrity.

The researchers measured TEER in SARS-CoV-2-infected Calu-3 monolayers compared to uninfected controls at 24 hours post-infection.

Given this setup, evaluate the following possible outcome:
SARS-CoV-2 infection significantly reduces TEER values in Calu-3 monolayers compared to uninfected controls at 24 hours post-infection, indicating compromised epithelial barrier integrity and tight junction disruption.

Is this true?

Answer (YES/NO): YES